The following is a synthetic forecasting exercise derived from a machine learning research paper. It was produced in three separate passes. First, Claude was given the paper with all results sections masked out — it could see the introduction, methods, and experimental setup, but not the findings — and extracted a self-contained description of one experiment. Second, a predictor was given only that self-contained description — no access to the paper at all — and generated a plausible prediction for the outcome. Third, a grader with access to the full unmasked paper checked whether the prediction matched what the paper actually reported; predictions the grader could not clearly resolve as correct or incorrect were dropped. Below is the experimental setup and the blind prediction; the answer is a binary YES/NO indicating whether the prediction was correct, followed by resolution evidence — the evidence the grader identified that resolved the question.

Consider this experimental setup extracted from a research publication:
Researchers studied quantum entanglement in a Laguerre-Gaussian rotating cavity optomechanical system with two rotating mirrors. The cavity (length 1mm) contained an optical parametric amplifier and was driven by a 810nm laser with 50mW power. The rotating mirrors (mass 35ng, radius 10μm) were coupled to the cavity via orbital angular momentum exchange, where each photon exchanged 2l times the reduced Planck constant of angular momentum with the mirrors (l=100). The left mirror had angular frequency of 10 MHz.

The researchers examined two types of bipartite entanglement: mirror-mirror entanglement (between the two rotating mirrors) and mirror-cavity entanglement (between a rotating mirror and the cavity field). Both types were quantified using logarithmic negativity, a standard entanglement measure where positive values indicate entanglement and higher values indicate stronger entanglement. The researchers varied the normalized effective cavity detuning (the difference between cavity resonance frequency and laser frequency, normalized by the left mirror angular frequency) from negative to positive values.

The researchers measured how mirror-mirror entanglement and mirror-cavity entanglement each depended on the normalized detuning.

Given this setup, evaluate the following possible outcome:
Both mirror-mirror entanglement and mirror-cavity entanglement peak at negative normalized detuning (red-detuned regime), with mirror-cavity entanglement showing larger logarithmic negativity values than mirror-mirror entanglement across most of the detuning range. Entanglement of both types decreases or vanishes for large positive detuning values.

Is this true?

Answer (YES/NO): NO